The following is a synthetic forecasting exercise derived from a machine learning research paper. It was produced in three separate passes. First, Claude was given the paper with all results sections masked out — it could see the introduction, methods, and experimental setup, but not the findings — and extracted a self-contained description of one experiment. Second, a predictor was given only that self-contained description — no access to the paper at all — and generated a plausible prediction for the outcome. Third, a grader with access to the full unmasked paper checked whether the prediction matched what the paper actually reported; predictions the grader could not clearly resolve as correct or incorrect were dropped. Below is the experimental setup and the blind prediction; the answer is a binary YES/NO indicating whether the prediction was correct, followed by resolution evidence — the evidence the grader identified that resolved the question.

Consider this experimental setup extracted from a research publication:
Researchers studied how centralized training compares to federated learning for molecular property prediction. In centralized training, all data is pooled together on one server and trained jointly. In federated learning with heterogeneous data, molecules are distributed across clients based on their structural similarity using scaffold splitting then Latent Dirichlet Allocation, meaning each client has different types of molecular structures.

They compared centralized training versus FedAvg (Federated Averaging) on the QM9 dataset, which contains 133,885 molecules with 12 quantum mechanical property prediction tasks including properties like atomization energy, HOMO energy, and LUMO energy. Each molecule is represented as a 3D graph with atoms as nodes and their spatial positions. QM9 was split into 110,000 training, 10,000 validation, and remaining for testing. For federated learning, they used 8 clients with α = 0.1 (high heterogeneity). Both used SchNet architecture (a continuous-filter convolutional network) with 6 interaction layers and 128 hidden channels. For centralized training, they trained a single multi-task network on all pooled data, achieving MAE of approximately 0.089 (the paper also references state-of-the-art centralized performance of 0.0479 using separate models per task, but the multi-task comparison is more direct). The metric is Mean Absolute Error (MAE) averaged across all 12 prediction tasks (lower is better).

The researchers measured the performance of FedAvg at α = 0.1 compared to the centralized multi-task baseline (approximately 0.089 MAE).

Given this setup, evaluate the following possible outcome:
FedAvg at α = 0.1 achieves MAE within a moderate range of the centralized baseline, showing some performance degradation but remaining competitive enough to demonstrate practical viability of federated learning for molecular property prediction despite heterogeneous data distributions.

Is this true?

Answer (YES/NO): NO